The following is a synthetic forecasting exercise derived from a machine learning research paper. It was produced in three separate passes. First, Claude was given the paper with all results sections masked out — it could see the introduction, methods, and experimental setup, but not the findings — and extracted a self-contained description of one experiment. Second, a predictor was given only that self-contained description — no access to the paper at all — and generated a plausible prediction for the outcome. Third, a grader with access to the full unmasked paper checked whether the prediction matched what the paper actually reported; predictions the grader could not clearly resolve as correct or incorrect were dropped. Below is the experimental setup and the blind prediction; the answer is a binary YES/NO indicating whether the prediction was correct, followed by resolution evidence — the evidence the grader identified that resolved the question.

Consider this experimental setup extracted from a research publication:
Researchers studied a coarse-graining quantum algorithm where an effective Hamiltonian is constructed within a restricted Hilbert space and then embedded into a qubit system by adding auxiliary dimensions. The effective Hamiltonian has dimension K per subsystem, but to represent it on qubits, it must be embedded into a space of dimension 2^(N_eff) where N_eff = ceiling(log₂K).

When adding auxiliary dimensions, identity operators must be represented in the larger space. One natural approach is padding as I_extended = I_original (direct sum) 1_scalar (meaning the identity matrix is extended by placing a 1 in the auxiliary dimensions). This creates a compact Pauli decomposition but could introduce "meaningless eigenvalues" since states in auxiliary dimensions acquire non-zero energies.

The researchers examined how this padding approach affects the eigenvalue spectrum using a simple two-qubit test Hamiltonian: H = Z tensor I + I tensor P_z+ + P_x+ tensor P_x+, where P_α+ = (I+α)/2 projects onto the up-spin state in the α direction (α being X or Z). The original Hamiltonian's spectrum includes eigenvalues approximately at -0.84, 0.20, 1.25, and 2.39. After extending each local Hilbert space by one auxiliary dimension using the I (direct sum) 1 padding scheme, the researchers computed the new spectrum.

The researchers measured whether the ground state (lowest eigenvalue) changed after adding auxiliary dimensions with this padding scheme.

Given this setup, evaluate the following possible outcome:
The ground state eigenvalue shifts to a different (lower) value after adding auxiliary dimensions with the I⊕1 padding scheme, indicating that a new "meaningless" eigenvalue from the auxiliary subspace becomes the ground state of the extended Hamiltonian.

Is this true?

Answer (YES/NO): YES